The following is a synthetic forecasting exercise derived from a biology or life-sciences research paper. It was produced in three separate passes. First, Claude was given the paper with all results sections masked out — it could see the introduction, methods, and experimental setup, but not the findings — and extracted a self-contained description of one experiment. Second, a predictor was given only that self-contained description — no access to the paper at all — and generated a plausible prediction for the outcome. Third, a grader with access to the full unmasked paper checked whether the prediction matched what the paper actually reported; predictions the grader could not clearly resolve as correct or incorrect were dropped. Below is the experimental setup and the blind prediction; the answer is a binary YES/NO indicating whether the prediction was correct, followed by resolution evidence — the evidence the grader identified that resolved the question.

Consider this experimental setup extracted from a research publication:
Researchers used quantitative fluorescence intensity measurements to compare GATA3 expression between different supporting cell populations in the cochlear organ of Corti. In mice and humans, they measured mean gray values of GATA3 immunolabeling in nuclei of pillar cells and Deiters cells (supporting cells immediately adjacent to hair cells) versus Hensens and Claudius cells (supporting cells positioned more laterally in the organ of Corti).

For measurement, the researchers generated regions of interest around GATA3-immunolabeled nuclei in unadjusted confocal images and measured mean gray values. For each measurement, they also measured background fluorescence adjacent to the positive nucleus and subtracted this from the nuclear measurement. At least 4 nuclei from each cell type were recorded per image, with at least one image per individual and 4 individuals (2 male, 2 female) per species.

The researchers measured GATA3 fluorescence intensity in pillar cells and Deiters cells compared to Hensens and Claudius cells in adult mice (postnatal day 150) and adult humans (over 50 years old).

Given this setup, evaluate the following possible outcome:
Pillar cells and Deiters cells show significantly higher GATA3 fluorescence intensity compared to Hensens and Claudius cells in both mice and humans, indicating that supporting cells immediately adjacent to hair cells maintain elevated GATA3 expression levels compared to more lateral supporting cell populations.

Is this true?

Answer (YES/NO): NO